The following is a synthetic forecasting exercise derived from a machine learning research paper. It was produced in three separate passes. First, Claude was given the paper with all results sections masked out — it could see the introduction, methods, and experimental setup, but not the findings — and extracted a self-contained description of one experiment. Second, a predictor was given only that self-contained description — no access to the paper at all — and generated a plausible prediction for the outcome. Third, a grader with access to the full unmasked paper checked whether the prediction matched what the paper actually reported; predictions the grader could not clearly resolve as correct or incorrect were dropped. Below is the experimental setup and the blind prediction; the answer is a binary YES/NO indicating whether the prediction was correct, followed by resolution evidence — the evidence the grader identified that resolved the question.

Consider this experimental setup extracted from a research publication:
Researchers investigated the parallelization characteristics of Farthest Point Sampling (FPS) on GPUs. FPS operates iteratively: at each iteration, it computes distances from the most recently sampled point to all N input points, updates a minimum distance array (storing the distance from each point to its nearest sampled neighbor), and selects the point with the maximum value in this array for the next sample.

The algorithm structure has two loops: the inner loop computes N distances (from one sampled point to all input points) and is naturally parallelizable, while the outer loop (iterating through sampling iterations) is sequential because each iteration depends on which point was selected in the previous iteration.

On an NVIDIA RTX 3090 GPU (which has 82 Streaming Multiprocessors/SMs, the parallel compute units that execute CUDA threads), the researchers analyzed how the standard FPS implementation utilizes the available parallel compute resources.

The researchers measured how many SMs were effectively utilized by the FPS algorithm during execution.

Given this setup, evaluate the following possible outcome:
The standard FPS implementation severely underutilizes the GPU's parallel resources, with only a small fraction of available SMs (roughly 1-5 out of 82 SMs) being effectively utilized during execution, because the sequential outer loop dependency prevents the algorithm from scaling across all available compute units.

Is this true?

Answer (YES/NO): YES